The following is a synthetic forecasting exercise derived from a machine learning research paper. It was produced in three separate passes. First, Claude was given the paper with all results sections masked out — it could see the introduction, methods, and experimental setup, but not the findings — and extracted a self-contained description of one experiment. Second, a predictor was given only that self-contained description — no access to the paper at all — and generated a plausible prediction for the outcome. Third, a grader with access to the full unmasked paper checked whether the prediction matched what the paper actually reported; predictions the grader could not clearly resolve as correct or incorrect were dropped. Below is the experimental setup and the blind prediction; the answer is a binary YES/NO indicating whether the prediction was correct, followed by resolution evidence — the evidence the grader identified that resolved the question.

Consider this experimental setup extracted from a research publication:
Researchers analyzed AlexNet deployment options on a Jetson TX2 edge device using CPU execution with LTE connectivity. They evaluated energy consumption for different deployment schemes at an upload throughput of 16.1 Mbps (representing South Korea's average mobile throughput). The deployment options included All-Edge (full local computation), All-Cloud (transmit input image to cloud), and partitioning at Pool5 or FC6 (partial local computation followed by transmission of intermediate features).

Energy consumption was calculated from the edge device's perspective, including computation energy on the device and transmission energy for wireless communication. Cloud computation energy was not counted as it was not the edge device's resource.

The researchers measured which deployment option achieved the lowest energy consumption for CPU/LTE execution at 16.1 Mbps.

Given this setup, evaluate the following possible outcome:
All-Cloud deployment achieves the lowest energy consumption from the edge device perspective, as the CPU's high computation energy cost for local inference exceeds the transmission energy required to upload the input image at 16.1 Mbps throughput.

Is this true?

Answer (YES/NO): YES